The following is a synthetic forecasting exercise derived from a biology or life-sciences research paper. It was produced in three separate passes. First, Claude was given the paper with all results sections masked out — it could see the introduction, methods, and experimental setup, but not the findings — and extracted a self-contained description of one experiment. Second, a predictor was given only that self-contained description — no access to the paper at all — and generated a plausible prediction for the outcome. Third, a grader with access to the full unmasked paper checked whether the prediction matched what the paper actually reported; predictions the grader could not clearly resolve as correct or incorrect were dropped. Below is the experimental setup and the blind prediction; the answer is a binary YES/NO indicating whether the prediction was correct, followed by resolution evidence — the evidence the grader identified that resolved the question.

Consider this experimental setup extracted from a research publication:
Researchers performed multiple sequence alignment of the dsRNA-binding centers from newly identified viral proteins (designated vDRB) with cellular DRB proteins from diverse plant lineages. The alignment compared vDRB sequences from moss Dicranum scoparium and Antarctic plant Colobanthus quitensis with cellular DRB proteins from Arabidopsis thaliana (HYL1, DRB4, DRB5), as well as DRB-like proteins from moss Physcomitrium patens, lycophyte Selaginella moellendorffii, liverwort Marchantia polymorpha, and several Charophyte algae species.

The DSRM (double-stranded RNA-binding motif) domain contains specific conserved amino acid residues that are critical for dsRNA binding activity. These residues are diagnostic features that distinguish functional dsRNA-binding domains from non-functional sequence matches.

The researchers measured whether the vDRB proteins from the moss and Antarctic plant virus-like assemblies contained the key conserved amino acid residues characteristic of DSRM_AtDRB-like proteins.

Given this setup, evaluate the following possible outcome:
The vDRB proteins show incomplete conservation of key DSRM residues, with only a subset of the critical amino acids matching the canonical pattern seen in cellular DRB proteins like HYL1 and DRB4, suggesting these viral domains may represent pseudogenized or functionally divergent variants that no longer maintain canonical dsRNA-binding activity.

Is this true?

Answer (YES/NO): NO